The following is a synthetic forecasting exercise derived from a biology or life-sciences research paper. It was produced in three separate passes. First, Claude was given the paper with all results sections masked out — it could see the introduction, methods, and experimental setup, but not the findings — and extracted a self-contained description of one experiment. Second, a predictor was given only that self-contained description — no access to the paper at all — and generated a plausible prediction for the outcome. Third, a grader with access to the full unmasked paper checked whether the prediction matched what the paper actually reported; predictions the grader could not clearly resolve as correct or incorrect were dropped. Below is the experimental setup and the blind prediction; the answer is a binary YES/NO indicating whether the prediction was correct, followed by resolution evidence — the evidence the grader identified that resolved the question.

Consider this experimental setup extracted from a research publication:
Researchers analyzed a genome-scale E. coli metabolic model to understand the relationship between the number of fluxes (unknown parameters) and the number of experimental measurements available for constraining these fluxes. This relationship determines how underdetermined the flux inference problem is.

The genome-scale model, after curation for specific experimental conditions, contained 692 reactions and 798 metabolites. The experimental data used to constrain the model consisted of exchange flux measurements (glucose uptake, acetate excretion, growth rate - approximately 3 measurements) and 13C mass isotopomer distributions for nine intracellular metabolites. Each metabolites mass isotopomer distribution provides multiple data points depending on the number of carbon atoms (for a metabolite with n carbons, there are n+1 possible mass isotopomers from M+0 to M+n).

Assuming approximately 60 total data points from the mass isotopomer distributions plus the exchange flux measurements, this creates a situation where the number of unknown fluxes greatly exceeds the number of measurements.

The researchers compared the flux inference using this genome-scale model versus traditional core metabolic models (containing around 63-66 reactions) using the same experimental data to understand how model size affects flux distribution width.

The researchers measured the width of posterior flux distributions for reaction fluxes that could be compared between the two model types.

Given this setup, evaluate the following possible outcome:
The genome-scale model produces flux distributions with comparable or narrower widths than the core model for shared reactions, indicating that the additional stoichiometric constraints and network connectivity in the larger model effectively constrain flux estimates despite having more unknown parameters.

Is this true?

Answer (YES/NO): YES